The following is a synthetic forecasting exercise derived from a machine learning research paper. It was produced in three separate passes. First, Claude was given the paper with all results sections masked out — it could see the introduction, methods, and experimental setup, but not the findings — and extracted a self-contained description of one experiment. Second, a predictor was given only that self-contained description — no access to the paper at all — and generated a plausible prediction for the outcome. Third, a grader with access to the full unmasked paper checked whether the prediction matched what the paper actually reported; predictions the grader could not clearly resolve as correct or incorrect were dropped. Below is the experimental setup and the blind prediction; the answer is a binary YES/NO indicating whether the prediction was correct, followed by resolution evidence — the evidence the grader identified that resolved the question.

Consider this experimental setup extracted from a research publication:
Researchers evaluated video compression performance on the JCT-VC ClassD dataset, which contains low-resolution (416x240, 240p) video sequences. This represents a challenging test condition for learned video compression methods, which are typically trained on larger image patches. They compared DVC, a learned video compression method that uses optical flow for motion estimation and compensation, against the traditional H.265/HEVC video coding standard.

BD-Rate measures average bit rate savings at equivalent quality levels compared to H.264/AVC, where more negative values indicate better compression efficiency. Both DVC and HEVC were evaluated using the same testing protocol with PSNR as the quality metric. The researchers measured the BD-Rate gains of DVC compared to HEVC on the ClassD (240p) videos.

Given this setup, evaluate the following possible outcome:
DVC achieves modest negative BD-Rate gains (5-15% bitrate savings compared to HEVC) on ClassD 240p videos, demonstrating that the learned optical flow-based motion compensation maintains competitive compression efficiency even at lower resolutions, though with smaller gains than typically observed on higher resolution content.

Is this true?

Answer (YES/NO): NO